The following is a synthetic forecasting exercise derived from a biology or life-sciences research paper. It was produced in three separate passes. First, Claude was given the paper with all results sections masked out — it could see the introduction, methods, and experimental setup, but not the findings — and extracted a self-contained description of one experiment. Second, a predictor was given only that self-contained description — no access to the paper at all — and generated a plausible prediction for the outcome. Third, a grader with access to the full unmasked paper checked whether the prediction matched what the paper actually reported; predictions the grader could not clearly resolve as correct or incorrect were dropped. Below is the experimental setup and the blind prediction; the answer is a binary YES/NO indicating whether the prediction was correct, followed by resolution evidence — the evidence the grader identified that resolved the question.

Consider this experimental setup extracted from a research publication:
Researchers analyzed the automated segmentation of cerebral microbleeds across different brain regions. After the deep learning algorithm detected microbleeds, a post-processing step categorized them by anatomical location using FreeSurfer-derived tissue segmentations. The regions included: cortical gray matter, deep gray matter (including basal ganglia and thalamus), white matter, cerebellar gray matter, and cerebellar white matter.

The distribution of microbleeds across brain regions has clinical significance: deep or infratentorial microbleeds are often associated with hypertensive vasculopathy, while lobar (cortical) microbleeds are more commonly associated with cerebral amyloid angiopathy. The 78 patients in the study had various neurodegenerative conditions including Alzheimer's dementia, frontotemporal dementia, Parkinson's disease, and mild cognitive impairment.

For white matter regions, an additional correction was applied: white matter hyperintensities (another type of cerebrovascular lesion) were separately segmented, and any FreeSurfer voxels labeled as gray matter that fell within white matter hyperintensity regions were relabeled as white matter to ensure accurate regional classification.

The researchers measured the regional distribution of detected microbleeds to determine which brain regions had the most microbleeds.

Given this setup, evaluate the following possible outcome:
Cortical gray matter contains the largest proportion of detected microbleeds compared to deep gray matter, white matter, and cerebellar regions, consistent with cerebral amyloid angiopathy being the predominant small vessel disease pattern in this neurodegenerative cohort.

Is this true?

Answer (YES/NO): NO